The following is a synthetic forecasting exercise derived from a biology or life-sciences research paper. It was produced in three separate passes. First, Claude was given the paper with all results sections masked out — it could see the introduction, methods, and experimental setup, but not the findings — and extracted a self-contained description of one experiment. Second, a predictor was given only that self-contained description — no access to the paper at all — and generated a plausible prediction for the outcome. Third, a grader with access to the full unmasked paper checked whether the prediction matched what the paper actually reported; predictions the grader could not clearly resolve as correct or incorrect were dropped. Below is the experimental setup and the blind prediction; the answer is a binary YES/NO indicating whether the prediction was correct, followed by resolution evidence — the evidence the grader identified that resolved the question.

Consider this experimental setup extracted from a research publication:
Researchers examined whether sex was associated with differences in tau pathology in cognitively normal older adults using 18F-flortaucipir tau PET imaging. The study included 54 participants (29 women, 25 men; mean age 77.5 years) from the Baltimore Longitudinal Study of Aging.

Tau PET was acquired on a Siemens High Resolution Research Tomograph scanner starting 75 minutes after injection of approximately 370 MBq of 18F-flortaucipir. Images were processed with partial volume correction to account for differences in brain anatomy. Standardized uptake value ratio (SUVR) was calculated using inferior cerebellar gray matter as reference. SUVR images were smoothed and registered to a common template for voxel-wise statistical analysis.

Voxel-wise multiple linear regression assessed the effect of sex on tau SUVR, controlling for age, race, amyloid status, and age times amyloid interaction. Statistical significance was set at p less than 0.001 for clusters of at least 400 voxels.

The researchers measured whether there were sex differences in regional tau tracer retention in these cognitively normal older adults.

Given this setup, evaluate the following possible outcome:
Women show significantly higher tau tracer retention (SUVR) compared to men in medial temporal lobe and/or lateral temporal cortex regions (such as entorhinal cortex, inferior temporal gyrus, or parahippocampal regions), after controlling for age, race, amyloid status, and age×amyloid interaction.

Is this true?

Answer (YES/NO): NO